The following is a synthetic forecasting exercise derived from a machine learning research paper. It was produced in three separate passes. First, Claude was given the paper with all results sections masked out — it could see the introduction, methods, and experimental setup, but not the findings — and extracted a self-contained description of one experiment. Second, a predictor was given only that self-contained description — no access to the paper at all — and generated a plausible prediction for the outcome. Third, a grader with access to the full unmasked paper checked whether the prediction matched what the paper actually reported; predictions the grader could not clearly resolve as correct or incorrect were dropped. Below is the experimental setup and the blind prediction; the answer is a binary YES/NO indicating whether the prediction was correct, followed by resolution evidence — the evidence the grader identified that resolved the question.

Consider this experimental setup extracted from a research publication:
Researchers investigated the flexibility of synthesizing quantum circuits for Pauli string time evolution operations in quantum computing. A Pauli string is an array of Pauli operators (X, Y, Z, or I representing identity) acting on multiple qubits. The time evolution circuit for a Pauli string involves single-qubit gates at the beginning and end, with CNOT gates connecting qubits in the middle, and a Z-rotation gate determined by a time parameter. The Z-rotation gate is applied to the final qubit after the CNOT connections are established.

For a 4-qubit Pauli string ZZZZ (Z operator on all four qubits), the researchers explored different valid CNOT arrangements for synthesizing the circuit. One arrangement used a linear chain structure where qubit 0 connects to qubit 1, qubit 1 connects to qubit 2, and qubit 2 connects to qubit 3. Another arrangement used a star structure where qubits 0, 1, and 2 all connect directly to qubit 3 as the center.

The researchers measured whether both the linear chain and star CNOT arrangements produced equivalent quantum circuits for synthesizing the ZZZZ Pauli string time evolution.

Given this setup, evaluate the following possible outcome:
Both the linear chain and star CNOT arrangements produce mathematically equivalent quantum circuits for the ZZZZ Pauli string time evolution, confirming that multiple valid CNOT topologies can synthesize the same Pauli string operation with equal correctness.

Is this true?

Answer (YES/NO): YES